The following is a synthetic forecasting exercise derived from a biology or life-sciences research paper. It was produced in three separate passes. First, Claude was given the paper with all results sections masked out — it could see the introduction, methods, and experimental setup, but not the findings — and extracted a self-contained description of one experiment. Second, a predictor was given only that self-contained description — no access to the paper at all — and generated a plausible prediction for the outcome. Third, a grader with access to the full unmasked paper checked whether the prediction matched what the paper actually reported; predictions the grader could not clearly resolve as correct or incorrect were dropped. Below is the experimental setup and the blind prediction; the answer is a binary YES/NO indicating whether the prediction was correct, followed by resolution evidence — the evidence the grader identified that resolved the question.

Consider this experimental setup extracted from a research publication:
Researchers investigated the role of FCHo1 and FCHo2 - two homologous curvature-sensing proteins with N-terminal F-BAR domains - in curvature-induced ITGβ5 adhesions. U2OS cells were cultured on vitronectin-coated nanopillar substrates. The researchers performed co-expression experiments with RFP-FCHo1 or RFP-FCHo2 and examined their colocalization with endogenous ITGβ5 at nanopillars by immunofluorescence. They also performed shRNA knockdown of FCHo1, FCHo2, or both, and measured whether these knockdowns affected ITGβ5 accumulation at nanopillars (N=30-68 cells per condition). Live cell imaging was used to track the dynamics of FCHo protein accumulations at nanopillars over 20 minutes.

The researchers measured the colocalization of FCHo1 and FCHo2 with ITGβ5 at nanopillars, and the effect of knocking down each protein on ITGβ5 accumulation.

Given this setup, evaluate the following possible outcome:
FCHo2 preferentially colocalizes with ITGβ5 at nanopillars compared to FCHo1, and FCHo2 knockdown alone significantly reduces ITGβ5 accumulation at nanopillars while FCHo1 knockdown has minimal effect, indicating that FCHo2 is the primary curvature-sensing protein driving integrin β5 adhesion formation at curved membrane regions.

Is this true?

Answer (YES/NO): YES